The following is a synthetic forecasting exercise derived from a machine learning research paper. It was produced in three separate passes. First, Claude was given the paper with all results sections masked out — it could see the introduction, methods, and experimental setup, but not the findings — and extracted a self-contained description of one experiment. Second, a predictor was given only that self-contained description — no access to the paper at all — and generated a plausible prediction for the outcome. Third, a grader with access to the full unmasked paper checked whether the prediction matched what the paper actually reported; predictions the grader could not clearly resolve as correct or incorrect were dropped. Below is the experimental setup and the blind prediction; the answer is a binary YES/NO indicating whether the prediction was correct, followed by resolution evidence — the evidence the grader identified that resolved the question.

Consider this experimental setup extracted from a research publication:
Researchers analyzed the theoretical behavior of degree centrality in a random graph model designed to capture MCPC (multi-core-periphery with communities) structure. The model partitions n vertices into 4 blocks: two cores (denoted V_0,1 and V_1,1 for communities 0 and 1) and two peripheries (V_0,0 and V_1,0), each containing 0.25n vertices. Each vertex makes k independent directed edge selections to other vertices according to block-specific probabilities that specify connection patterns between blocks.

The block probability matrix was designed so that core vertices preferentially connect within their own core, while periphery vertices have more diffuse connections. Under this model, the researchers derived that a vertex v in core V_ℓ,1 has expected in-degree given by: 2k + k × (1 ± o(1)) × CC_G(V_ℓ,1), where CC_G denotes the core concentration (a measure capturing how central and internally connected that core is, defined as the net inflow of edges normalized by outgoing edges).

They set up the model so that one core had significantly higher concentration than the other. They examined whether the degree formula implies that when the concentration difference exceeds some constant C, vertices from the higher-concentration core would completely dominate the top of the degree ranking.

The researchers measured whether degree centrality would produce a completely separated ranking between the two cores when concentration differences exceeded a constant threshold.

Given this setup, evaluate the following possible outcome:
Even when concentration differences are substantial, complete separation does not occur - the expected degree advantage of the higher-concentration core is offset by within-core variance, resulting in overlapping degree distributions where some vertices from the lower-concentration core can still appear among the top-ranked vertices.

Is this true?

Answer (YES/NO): NO